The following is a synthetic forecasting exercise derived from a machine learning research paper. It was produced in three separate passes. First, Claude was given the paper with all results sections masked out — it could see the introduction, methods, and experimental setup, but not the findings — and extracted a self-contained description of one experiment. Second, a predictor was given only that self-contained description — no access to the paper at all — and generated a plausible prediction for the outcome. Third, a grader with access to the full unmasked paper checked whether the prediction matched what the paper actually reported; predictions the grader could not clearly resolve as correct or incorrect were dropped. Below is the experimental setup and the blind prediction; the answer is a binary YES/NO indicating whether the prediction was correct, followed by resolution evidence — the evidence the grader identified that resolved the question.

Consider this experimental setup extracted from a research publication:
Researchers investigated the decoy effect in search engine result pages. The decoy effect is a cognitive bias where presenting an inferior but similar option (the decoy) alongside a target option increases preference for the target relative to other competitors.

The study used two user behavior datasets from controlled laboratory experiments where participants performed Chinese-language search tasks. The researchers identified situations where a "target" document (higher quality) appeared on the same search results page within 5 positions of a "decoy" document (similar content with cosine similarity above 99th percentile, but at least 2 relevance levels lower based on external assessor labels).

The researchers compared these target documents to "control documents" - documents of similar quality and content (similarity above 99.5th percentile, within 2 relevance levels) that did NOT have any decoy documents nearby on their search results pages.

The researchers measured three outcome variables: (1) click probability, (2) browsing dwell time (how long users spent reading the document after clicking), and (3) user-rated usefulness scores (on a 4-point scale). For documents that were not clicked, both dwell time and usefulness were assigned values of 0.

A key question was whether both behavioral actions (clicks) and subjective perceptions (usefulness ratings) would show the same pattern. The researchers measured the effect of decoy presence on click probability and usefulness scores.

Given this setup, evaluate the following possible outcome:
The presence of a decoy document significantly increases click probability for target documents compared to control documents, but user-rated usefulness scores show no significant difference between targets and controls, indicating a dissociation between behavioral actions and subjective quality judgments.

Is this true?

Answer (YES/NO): NO